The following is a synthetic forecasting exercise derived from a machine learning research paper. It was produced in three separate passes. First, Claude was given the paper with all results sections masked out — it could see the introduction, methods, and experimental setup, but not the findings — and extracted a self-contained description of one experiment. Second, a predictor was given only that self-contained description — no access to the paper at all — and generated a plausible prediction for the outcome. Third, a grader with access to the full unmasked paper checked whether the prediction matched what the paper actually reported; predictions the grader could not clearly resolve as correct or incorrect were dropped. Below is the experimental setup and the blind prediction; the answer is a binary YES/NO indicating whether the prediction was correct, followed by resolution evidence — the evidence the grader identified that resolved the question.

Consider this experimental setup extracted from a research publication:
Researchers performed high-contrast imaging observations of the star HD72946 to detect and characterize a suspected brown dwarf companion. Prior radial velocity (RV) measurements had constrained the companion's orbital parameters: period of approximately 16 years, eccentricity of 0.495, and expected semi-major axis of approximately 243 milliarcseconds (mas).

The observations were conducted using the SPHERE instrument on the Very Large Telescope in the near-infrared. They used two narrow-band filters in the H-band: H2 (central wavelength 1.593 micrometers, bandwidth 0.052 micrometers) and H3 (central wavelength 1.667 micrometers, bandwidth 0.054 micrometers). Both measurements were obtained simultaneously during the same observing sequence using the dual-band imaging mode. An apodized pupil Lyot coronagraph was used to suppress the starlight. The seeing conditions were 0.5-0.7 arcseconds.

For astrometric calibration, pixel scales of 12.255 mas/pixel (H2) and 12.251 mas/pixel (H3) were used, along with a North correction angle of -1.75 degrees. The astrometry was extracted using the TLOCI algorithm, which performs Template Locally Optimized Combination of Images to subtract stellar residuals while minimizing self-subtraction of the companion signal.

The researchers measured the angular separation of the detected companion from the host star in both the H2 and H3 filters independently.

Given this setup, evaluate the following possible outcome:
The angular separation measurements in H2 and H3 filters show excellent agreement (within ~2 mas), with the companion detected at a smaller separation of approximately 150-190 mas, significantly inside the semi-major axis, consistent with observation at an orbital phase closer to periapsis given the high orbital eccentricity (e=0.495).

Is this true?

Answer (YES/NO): NO